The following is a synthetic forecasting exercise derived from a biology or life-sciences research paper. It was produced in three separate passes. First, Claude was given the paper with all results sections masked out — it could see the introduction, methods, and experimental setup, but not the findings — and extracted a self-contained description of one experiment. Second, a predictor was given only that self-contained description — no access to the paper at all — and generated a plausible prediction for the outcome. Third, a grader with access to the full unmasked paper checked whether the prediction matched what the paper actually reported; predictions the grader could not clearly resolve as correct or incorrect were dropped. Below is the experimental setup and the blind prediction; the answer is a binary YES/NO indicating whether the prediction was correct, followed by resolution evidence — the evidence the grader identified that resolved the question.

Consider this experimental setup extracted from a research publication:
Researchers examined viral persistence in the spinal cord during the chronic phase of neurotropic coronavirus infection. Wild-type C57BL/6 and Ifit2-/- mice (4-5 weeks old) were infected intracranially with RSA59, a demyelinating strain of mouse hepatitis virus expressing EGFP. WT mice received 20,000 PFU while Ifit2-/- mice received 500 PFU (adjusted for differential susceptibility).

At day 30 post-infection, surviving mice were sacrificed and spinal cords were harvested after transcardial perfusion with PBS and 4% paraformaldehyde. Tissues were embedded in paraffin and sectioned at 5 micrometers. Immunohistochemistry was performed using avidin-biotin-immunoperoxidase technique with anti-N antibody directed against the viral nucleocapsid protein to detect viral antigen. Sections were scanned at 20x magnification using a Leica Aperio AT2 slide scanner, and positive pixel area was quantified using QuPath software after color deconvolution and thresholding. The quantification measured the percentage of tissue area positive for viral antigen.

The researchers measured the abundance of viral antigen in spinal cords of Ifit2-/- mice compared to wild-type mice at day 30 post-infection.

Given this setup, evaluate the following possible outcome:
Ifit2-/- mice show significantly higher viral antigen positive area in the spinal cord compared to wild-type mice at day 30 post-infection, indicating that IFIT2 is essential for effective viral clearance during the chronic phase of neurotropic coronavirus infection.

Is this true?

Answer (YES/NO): YES